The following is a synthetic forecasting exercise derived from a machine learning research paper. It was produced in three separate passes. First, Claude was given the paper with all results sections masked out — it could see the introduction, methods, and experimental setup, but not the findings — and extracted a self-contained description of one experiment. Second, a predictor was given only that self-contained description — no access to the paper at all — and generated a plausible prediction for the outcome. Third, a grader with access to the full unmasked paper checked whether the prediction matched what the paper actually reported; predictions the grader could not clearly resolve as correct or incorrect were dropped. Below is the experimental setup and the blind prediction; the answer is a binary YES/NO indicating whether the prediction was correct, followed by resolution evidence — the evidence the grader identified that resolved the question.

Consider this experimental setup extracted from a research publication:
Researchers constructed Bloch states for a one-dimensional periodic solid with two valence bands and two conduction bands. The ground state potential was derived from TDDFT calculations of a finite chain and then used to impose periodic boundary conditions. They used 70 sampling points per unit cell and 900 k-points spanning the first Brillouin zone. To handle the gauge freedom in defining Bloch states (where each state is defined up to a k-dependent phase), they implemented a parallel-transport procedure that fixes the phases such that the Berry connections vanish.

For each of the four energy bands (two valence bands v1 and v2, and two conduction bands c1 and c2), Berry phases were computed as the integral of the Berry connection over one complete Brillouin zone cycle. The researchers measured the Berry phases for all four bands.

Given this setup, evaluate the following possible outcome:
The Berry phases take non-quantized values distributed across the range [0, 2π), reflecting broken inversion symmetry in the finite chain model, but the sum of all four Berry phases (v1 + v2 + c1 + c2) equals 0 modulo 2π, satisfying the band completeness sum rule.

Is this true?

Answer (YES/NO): NO